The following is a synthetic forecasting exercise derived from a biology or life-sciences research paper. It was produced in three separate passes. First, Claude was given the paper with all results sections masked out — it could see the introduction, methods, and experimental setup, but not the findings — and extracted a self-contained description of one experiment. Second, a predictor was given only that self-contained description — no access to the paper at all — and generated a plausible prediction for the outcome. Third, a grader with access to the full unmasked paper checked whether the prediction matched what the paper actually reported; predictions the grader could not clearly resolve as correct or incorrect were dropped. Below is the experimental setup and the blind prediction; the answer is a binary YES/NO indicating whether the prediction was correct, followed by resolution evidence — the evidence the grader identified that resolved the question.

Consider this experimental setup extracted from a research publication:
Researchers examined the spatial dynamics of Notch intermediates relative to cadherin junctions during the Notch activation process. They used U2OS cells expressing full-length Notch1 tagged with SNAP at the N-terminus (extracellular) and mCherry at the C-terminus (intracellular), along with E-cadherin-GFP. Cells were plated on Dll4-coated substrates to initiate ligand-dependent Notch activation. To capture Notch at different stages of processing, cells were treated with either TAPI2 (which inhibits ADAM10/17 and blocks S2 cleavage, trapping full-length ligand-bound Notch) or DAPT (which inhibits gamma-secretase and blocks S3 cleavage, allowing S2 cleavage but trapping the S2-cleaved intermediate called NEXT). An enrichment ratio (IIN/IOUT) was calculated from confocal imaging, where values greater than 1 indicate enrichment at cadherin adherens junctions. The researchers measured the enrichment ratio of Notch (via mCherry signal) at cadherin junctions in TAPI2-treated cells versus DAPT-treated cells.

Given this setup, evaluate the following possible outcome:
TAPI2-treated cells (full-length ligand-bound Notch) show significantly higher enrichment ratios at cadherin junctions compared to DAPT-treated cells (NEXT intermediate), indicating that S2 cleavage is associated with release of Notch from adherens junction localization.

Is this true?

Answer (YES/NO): NO